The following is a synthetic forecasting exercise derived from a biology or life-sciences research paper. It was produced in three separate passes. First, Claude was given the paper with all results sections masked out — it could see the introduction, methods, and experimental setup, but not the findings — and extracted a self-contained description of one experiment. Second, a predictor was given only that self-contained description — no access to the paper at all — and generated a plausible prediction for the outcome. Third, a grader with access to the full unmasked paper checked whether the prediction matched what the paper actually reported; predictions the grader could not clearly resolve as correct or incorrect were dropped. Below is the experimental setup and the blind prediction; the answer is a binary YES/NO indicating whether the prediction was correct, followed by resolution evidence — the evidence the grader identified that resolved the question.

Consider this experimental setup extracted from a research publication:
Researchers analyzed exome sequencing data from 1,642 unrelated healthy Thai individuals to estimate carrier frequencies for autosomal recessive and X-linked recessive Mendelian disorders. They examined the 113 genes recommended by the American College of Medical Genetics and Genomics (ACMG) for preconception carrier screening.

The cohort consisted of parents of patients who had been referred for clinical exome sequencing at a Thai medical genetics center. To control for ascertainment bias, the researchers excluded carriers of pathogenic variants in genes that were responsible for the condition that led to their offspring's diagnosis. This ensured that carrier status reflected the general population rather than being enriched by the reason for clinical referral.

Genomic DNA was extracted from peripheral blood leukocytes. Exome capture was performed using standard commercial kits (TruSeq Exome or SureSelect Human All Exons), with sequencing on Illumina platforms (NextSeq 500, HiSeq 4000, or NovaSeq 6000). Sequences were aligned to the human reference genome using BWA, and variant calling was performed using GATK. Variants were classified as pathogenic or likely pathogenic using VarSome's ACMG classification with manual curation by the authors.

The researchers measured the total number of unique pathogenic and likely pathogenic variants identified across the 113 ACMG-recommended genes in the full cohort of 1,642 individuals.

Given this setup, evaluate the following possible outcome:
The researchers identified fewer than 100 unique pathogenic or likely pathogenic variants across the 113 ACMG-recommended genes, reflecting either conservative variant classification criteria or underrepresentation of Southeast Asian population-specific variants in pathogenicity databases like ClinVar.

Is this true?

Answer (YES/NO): NO